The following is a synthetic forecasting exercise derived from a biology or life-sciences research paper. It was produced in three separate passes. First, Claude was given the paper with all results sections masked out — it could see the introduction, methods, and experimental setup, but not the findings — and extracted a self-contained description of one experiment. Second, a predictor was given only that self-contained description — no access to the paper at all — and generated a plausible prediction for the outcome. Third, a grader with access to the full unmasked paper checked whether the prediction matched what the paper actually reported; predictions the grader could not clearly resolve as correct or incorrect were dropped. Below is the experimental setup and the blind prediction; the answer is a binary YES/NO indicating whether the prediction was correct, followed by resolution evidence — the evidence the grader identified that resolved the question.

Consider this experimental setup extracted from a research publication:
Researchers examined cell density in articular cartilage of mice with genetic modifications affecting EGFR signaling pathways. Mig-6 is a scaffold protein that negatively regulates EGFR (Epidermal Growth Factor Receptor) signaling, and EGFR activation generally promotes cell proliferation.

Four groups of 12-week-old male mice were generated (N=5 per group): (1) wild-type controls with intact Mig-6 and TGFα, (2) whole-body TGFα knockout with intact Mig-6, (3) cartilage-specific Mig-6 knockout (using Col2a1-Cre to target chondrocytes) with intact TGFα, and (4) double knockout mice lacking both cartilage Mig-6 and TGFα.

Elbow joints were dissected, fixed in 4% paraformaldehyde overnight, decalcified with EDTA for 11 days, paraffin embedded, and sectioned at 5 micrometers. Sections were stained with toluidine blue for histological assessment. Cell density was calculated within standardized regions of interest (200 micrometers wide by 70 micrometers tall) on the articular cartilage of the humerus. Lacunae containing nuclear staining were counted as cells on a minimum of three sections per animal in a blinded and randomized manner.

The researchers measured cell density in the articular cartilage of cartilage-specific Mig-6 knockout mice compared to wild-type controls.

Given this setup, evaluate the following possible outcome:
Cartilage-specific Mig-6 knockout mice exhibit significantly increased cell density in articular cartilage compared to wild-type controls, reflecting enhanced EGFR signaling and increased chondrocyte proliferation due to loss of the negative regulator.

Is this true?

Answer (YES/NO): YES